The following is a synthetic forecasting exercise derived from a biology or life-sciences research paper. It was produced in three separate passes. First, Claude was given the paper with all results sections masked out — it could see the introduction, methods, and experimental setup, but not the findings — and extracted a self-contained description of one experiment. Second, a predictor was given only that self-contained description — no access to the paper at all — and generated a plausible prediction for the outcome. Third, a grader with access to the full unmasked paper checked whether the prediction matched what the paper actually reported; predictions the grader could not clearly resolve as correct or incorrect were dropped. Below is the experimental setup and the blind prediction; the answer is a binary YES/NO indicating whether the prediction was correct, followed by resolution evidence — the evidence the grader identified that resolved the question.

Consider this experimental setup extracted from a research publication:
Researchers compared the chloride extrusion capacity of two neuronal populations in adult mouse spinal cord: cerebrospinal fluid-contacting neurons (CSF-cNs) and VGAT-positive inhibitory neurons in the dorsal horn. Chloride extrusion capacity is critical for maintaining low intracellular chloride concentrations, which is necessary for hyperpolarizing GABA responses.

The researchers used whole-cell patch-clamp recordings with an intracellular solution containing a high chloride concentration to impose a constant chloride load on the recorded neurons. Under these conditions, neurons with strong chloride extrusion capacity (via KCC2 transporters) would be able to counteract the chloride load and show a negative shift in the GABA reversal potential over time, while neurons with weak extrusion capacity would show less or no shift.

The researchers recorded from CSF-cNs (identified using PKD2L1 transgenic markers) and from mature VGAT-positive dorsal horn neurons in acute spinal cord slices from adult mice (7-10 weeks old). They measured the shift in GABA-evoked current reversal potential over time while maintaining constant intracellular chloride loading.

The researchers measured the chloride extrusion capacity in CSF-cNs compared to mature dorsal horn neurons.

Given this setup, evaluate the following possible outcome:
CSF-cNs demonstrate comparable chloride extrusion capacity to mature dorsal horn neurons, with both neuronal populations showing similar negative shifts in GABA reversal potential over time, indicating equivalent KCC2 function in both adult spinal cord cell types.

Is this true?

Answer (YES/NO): NO